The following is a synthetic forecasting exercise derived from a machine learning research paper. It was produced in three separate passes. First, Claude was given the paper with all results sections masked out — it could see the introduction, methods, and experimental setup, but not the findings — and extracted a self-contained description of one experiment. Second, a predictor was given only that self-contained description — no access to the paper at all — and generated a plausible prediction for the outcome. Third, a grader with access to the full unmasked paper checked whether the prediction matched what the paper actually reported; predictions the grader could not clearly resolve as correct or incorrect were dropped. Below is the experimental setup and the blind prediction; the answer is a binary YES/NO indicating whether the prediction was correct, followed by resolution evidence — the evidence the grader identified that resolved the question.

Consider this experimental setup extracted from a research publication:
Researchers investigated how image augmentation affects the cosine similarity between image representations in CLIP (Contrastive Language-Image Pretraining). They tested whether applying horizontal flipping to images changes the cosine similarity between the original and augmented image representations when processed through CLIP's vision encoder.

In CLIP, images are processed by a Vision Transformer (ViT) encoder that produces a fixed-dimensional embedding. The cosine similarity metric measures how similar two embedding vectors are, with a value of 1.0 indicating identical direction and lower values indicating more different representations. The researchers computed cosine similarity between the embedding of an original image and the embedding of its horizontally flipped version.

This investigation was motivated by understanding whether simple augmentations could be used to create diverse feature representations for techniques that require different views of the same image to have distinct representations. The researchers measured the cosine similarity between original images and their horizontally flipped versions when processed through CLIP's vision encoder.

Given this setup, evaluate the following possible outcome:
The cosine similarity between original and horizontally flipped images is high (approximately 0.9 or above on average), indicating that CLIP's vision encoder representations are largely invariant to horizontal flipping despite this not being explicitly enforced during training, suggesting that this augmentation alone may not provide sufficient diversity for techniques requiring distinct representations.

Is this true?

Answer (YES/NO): YES